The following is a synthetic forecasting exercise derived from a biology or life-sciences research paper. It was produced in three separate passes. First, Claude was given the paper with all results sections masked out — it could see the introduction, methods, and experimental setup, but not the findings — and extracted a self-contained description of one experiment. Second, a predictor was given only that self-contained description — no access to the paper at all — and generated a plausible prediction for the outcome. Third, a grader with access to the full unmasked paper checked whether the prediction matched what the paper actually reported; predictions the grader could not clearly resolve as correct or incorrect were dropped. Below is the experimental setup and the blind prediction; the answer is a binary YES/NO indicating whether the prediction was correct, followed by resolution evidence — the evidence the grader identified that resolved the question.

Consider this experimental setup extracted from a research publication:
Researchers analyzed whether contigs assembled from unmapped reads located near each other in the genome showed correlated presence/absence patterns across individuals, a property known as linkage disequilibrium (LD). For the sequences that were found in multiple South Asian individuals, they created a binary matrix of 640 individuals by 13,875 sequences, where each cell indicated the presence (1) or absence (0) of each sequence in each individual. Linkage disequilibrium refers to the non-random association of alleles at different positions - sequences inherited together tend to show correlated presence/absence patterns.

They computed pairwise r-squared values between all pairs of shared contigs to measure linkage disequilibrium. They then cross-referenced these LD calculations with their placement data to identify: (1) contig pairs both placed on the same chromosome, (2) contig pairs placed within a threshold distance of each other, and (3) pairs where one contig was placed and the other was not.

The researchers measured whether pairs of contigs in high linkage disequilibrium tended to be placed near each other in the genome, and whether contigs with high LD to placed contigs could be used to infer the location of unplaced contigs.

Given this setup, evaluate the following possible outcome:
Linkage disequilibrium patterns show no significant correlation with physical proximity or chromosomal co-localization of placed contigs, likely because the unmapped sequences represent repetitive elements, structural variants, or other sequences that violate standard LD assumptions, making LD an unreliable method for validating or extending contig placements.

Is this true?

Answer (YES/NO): NO